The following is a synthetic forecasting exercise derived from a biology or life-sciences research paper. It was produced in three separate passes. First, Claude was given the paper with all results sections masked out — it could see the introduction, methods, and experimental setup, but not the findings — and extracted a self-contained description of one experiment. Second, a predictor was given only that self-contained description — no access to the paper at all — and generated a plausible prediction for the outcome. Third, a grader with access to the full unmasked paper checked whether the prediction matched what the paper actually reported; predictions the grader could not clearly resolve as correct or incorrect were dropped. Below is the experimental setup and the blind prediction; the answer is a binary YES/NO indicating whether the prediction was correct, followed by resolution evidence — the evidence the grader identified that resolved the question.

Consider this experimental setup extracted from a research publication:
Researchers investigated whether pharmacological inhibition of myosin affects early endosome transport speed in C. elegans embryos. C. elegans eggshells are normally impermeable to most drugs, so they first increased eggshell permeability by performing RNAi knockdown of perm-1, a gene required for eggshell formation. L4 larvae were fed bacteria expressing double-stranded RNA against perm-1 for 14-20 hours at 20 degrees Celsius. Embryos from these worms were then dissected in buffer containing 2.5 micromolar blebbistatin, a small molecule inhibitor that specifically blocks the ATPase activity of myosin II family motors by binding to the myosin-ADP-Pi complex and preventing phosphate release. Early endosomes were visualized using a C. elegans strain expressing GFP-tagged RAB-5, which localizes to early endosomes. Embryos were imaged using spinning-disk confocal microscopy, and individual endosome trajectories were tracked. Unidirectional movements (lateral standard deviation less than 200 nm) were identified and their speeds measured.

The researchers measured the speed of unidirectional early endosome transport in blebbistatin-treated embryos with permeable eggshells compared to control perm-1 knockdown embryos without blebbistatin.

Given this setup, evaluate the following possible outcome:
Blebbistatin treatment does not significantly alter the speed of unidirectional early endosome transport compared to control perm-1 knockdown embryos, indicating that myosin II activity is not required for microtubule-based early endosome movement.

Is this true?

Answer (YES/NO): NO